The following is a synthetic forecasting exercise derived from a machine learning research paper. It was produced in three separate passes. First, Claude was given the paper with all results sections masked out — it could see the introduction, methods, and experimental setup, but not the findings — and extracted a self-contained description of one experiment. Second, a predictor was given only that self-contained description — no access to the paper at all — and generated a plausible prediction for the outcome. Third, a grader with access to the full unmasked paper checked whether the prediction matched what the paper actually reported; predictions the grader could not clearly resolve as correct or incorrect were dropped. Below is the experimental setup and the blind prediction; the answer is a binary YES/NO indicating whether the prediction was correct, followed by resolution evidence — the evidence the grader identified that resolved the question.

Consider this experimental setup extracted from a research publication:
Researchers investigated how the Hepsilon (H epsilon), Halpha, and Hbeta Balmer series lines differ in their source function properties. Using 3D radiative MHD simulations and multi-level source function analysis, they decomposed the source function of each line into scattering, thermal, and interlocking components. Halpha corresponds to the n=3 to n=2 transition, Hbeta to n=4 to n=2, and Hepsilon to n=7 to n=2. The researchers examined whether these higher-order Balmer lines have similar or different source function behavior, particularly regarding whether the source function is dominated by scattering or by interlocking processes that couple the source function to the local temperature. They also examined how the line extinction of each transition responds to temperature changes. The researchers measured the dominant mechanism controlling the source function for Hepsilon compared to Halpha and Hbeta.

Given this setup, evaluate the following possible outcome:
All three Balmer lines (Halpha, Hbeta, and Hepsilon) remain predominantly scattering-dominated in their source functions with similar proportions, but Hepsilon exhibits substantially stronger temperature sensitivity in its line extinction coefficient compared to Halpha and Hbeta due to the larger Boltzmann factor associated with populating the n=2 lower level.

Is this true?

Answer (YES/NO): NO